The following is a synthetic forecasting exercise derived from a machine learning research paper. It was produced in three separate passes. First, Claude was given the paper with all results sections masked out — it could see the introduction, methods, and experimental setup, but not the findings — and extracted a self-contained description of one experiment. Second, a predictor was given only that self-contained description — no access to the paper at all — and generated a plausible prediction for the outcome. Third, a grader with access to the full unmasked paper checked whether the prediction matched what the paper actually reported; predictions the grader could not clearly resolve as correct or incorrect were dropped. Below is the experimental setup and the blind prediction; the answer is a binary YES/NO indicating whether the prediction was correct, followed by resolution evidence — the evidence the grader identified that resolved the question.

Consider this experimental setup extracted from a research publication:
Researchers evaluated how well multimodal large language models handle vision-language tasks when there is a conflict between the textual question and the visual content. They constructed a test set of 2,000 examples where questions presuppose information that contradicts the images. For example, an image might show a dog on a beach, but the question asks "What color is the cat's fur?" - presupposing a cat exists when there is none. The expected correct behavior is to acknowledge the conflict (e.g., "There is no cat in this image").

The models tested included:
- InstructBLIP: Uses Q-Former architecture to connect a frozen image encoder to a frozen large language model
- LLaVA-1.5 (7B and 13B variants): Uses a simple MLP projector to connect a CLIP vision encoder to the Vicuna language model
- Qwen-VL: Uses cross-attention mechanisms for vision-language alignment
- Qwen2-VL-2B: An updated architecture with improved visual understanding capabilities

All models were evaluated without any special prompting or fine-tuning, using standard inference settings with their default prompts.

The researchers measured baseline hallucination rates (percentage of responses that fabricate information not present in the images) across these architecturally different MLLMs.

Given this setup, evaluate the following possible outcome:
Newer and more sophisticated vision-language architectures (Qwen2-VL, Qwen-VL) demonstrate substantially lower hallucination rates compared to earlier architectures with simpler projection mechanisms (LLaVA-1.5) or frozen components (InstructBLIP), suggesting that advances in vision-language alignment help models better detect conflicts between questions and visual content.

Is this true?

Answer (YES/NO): NO